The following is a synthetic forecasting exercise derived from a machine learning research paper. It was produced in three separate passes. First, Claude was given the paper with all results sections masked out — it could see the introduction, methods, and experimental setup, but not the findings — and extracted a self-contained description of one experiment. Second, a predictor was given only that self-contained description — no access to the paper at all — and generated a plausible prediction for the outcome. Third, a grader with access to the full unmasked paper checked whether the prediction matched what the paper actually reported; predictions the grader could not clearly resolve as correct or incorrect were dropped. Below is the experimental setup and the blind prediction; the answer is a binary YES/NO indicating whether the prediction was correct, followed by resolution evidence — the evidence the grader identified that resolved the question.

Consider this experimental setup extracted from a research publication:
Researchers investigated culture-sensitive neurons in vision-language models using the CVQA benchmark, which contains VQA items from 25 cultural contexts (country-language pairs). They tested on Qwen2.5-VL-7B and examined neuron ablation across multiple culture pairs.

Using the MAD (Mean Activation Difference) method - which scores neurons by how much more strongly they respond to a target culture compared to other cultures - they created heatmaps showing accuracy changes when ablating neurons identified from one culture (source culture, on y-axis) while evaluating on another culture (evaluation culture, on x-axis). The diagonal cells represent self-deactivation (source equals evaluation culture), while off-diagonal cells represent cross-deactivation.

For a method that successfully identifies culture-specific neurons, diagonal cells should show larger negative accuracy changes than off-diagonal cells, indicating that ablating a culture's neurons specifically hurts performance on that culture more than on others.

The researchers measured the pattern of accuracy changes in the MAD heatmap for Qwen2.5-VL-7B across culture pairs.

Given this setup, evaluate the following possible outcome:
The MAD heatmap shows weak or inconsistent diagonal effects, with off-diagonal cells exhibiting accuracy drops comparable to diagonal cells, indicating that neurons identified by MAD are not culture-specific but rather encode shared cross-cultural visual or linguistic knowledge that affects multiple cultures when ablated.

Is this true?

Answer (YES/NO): NO